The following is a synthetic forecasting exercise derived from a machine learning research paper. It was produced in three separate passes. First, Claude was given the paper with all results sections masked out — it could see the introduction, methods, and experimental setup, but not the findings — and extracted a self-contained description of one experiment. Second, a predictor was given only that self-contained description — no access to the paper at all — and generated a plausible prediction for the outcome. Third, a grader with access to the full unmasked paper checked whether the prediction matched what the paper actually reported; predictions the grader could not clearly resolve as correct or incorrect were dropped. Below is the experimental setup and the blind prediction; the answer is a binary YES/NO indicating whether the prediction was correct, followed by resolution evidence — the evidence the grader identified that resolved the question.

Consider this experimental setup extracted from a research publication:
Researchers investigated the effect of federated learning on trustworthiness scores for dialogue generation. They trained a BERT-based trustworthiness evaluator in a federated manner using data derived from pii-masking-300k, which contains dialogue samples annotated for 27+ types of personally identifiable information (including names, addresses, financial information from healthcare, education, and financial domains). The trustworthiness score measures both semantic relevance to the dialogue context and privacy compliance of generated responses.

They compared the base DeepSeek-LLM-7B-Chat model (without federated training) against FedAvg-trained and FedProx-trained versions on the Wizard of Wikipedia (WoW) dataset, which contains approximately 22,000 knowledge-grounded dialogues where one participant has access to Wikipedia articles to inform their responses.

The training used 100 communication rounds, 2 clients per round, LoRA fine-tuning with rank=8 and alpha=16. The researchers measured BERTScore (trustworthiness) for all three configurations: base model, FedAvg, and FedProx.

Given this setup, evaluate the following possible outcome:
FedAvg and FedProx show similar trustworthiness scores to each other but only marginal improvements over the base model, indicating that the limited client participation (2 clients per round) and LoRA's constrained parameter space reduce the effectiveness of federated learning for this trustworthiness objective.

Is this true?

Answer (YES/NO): NO